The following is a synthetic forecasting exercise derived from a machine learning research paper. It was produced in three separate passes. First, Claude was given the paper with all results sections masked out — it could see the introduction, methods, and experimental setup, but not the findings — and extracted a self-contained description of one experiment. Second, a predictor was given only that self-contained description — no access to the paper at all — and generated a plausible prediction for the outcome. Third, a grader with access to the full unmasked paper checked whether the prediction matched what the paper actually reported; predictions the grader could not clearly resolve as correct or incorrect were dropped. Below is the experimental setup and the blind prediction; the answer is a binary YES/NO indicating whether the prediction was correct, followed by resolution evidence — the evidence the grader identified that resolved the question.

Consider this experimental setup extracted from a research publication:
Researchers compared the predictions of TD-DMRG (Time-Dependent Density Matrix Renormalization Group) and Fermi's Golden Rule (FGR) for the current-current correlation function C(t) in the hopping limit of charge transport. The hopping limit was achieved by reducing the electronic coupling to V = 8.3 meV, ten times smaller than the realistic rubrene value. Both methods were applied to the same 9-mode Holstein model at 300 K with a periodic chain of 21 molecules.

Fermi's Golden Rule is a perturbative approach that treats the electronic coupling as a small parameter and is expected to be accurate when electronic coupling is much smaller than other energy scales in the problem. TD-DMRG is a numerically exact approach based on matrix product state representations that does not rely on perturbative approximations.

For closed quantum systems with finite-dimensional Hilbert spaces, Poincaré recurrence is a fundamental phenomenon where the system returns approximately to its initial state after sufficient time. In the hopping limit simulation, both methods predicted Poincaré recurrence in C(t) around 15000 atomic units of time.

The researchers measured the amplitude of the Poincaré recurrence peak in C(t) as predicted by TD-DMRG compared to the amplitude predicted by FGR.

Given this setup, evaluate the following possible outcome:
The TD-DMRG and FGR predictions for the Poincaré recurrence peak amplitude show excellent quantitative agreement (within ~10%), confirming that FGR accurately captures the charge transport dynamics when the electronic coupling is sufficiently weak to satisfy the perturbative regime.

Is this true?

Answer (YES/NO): NO